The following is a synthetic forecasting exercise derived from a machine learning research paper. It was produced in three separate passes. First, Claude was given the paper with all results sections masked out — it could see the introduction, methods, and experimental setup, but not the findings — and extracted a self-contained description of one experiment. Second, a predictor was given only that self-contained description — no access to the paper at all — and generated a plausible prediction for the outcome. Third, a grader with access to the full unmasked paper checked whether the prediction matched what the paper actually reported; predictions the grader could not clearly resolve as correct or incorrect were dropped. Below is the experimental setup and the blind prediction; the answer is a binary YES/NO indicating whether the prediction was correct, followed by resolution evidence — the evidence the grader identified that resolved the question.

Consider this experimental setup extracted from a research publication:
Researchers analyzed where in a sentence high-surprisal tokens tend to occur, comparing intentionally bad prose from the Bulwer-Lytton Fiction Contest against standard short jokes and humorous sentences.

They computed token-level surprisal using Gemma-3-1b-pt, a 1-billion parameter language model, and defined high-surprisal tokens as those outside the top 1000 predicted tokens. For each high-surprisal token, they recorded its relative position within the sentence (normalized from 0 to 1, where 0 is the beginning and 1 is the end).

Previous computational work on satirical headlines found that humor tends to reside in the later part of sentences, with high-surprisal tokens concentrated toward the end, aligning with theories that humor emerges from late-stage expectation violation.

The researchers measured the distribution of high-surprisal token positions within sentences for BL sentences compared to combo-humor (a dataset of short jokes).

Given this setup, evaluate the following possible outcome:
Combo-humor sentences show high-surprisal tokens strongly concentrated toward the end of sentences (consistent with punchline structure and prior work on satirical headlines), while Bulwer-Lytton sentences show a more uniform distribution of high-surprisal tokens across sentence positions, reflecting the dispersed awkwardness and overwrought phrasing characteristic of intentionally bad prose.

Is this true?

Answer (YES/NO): NO